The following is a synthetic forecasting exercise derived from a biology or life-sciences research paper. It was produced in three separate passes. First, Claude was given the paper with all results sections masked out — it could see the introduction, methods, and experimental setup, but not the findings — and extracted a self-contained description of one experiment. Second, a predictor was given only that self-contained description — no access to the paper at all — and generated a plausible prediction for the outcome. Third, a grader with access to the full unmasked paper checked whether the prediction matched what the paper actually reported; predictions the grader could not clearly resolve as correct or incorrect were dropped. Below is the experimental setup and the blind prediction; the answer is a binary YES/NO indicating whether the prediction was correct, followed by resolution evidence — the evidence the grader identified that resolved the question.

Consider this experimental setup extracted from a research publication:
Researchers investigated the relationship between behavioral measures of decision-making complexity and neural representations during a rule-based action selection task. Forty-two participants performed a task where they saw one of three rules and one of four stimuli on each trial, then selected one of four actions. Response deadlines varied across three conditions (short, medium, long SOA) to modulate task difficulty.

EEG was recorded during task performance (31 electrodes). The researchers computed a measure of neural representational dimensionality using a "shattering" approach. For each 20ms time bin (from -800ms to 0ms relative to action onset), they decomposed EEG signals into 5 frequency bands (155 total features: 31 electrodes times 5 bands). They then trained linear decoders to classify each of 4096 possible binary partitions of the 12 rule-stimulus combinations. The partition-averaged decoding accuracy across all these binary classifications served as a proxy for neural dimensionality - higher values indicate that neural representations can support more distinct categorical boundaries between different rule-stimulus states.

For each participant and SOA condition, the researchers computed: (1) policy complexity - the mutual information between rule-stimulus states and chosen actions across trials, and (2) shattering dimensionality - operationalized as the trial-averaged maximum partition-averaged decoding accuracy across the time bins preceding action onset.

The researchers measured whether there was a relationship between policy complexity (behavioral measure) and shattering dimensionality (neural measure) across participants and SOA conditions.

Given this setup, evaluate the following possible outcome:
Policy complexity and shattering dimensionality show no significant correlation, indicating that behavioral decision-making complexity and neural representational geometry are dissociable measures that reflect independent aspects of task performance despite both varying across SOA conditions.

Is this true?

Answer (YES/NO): NO